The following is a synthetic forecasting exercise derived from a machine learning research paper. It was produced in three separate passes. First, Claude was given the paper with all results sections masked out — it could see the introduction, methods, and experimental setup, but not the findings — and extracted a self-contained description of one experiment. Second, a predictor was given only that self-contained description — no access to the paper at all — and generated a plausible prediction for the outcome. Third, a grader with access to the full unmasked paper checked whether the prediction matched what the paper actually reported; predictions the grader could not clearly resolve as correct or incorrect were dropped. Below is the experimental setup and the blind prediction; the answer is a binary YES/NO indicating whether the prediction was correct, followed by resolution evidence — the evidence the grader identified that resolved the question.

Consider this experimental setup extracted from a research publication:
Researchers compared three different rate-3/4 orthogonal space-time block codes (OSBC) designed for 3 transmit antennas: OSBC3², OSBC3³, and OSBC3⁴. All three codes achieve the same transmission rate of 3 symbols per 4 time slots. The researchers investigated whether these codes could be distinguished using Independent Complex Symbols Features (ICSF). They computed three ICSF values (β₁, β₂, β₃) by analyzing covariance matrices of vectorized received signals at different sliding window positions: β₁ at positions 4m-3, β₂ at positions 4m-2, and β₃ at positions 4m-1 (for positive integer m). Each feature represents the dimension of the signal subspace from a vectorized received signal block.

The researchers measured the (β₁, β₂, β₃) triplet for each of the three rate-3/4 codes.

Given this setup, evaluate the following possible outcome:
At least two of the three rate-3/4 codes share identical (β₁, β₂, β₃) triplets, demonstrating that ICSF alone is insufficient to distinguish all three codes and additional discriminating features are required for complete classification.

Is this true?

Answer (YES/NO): NO